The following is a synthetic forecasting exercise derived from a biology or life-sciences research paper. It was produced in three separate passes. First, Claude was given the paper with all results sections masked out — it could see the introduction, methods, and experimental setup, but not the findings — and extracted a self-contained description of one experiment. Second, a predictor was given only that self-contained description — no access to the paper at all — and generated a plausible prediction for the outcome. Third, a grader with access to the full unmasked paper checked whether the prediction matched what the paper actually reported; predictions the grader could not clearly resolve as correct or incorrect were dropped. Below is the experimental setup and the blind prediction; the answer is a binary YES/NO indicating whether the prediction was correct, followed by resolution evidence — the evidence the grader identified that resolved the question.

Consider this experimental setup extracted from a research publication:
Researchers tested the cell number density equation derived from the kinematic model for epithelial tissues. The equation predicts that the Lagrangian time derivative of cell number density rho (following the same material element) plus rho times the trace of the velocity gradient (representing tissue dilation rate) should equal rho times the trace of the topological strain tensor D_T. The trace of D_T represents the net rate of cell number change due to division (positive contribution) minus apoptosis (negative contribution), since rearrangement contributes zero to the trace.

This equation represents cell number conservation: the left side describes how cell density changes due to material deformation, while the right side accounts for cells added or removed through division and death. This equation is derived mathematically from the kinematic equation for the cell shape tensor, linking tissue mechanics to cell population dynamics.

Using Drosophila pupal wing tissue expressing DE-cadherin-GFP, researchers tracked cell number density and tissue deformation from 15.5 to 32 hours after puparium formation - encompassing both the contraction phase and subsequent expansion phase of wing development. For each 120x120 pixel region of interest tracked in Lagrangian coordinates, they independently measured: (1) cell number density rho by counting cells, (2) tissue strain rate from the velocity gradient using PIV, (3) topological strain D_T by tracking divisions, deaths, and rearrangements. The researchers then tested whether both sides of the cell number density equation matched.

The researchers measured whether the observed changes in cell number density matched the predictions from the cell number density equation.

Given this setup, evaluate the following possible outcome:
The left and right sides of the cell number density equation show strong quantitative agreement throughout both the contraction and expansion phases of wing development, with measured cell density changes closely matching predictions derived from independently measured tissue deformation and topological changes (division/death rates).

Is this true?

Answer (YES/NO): YES